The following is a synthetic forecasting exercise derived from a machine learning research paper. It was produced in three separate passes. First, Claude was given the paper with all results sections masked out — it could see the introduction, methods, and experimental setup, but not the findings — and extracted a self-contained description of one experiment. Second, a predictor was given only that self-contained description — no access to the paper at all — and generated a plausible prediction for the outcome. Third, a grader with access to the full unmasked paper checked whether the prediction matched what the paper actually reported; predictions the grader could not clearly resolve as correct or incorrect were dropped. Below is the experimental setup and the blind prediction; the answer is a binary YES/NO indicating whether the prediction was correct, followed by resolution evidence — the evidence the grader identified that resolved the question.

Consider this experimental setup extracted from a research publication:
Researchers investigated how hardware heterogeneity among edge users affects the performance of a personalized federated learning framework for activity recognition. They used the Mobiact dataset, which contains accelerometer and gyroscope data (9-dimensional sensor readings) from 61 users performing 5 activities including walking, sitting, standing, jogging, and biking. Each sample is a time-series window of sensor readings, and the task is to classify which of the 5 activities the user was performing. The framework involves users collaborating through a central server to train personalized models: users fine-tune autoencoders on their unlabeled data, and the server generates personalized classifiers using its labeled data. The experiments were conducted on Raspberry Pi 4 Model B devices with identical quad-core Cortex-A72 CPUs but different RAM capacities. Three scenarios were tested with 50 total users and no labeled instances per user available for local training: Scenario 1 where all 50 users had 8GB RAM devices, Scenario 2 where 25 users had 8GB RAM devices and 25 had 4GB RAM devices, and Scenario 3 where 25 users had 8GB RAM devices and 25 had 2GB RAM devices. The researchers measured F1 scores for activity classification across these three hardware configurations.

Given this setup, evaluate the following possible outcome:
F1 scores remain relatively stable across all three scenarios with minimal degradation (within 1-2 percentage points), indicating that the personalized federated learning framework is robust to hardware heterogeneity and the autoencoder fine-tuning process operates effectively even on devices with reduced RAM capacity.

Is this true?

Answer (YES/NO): NO